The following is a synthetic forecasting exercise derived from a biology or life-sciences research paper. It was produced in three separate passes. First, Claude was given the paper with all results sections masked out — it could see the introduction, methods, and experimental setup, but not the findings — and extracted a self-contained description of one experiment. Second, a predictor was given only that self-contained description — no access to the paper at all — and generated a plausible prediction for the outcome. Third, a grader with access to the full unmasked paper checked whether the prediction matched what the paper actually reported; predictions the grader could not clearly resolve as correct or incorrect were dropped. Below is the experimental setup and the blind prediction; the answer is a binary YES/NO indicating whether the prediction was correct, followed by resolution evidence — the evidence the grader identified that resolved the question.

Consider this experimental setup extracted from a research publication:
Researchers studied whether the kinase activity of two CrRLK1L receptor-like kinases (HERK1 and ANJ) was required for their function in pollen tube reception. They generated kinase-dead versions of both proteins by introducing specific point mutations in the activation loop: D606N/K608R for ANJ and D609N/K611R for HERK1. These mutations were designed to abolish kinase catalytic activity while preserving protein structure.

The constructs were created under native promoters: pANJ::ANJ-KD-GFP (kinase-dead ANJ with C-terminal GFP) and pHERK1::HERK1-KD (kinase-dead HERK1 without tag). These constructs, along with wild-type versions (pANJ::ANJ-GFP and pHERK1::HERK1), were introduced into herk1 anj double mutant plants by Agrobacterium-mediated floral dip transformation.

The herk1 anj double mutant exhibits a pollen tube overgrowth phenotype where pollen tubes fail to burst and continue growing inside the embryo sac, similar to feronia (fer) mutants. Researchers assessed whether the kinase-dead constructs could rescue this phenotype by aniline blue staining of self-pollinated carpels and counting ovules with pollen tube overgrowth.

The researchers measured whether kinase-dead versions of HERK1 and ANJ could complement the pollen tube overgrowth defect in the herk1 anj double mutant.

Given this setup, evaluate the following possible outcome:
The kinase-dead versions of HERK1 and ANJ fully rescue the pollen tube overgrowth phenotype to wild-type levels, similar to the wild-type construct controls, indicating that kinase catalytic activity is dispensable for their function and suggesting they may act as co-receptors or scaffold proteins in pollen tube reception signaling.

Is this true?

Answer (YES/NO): YES